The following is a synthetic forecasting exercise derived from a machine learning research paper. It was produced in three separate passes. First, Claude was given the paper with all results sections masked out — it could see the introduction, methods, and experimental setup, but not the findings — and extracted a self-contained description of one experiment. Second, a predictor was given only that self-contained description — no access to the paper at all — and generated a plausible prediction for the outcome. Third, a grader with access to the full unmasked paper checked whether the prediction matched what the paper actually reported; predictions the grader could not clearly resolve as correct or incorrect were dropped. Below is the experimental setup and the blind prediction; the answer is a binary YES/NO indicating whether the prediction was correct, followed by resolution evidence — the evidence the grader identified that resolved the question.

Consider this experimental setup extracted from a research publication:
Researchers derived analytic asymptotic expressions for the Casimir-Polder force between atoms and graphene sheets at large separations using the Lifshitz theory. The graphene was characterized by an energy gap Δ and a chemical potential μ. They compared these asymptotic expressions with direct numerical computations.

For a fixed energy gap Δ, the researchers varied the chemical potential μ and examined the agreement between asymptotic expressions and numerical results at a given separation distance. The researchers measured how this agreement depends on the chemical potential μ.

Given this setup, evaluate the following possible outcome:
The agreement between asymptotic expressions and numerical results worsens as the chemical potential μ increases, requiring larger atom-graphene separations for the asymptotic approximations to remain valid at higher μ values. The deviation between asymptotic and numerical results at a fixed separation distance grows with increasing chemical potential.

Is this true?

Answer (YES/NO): NO